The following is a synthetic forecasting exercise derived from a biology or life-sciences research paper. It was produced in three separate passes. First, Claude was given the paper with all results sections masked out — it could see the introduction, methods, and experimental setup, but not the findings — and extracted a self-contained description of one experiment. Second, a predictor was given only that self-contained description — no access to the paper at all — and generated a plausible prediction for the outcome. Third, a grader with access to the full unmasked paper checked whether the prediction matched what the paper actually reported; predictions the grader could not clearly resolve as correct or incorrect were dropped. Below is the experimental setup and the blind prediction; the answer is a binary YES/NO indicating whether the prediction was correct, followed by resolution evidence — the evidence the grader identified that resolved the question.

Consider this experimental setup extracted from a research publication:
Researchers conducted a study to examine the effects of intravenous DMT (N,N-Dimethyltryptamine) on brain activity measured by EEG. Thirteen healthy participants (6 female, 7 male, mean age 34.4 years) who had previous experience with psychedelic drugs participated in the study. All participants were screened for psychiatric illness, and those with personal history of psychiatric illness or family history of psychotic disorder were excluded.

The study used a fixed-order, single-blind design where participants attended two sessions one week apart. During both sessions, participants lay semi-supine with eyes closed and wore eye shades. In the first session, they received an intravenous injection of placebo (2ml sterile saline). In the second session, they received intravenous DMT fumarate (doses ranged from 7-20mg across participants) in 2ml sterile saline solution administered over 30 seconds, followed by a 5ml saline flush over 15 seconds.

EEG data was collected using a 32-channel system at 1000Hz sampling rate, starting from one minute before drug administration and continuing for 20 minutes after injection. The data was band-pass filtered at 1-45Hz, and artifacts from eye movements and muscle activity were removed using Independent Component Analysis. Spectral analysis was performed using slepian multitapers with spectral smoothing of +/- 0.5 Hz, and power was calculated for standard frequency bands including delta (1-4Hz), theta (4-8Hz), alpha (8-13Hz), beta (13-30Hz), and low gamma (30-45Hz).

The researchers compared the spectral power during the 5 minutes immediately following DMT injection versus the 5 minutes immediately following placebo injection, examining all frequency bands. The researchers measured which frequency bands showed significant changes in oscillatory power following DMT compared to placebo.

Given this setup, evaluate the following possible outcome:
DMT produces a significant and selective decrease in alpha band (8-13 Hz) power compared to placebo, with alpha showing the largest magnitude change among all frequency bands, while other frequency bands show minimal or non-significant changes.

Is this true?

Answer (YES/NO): NO